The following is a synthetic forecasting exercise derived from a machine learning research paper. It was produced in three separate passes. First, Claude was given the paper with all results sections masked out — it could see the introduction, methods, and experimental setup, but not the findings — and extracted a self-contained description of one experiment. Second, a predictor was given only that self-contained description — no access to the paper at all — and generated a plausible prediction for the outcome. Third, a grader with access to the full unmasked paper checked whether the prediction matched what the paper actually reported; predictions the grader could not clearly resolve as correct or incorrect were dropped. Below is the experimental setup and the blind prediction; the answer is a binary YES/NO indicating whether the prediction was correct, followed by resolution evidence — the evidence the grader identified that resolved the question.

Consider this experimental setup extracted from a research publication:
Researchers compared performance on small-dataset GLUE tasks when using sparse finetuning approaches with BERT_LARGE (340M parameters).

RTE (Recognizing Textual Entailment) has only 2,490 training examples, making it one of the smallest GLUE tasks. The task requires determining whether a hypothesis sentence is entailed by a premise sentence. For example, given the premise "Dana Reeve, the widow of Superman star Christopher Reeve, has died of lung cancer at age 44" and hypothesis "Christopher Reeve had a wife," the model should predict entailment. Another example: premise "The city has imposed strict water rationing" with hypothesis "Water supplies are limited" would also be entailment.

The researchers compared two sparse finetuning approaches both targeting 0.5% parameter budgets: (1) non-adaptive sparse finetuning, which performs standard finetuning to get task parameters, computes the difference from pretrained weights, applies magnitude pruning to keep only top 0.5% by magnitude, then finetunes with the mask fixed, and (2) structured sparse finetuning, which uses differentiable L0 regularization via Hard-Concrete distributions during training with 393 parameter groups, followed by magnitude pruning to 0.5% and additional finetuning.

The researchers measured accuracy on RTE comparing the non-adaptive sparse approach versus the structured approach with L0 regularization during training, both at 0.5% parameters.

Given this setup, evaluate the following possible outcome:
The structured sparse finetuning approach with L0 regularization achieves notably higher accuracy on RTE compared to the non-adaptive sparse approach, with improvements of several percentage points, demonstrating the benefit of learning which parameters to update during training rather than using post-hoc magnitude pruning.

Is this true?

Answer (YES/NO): YES